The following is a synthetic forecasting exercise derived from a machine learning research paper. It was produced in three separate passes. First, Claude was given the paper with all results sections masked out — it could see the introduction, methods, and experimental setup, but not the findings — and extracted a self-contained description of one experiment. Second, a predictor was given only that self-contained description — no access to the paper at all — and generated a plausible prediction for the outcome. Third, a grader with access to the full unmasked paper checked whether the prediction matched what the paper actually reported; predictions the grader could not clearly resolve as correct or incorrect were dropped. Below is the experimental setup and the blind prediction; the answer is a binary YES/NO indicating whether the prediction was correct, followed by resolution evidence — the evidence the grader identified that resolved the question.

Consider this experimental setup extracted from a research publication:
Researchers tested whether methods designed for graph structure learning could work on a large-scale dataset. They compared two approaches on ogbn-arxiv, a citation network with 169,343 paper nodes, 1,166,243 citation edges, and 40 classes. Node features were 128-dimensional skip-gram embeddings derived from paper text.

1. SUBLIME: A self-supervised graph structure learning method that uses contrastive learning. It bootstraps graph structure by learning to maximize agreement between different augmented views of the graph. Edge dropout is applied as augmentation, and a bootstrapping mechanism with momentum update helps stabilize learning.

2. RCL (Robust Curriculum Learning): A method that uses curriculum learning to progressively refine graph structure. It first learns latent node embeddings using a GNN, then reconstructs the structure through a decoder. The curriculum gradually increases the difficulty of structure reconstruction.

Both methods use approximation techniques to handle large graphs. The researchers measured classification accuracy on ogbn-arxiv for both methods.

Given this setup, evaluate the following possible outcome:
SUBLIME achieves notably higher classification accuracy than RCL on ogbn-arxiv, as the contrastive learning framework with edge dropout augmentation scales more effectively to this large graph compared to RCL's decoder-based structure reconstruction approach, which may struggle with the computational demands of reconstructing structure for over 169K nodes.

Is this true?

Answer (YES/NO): NO